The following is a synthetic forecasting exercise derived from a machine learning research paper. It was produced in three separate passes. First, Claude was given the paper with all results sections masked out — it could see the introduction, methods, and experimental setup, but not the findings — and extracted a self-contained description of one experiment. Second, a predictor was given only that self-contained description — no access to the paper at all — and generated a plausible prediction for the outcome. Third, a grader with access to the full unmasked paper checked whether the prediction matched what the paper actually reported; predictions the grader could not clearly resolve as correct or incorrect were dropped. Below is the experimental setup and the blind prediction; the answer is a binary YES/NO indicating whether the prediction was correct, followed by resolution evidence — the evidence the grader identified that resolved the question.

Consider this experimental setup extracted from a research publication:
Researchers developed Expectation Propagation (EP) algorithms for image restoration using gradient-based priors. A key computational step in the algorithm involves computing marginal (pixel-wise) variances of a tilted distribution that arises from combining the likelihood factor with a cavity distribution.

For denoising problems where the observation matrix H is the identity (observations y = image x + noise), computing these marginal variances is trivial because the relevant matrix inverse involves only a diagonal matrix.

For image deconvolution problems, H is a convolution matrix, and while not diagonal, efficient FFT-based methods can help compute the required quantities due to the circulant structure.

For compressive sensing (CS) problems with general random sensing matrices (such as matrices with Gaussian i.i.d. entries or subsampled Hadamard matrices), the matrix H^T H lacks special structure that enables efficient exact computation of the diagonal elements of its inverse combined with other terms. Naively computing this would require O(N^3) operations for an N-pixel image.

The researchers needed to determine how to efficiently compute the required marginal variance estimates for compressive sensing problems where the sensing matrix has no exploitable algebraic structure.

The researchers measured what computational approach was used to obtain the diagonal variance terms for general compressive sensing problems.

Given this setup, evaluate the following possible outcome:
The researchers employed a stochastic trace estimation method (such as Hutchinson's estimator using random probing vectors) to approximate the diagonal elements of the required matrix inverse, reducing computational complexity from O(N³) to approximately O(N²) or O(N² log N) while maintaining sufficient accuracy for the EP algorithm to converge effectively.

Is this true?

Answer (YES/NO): NO